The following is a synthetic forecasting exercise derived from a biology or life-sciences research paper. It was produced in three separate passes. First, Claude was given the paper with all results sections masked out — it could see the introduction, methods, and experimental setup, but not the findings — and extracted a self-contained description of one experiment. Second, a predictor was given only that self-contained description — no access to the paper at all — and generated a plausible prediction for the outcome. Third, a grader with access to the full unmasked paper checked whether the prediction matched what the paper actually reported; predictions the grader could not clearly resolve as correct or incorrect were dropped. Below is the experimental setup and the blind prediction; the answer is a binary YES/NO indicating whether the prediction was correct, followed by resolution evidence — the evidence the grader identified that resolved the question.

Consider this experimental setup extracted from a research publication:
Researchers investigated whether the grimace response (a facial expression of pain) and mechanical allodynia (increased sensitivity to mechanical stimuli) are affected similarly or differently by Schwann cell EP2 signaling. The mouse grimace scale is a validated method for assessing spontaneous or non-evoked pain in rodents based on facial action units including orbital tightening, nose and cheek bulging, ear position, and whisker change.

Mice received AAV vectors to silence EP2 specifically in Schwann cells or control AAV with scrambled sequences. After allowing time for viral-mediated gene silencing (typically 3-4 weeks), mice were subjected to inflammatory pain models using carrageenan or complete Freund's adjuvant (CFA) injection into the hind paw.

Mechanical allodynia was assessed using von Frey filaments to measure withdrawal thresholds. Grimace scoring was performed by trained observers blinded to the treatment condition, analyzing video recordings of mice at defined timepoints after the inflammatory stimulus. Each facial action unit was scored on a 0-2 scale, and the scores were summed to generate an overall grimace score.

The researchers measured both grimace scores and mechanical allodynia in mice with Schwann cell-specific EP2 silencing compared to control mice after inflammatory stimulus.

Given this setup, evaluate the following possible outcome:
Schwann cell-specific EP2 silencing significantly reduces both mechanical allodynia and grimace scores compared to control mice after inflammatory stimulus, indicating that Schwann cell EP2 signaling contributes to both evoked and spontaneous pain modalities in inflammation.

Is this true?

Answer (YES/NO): YES